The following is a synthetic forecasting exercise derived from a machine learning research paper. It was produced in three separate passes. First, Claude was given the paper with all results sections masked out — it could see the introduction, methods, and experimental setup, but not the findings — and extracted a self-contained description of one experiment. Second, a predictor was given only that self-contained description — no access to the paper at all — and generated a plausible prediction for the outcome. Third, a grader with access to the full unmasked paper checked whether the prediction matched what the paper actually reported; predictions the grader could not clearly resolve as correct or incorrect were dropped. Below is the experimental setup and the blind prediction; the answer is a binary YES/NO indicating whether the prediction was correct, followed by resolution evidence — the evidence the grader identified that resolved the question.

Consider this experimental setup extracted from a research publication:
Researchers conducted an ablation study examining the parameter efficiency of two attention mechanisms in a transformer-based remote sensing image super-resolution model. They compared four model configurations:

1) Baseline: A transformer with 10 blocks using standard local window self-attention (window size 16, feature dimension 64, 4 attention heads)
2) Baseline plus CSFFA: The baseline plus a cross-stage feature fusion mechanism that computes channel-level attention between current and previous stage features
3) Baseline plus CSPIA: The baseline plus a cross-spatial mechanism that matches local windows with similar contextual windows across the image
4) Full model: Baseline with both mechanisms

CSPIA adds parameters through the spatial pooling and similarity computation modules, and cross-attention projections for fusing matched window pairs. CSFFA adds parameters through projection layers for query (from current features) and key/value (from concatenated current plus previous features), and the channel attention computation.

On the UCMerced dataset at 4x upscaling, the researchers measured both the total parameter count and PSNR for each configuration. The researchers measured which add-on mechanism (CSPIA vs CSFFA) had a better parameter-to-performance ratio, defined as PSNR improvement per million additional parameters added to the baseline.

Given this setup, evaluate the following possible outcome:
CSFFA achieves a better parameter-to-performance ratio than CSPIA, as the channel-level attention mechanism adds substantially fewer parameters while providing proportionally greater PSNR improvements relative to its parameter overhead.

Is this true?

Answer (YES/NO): NO